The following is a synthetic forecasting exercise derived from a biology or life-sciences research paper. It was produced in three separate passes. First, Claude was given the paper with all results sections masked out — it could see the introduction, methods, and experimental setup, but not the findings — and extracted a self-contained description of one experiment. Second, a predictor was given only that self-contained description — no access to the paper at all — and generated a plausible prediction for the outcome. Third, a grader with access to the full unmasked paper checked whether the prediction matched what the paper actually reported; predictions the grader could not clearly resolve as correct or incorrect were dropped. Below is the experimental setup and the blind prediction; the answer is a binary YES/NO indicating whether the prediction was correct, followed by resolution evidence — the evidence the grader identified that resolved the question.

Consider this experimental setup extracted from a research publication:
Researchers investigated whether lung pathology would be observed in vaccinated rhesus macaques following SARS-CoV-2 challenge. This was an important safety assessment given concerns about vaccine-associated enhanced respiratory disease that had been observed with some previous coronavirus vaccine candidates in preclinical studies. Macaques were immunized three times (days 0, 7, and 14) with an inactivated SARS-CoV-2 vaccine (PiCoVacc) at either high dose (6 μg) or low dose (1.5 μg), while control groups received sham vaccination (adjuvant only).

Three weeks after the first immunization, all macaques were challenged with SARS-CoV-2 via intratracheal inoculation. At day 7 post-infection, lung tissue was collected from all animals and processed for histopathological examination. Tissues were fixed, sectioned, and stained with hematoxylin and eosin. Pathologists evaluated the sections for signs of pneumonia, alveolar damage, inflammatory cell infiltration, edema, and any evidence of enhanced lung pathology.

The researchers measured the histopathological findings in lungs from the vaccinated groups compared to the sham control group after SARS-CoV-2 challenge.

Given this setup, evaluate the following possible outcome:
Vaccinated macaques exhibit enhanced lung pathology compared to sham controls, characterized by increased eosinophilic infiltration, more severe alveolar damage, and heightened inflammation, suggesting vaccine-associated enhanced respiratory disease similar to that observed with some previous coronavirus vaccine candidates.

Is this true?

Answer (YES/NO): NO